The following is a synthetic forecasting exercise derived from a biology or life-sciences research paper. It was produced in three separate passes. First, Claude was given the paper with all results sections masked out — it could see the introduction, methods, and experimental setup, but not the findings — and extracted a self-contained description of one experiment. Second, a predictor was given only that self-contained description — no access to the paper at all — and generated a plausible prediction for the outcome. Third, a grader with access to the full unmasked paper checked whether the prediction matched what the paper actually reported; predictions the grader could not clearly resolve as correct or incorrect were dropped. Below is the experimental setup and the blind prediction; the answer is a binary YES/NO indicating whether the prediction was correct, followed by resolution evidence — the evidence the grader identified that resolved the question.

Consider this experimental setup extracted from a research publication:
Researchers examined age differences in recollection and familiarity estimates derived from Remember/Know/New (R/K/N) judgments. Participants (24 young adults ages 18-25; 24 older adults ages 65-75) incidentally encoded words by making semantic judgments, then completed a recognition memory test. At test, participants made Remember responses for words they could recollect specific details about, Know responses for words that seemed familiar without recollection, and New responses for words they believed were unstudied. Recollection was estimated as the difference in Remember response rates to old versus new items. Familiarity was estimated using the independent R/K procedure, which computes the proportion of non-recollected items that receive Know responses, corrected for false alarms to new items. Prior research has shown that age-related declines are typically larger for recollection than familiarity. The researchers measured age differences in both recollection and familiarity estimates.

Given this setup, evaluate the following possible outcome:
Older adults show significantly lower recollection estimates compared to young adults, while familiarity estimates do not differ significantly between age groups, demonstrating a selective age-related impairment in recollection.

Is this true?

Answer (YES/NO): NO